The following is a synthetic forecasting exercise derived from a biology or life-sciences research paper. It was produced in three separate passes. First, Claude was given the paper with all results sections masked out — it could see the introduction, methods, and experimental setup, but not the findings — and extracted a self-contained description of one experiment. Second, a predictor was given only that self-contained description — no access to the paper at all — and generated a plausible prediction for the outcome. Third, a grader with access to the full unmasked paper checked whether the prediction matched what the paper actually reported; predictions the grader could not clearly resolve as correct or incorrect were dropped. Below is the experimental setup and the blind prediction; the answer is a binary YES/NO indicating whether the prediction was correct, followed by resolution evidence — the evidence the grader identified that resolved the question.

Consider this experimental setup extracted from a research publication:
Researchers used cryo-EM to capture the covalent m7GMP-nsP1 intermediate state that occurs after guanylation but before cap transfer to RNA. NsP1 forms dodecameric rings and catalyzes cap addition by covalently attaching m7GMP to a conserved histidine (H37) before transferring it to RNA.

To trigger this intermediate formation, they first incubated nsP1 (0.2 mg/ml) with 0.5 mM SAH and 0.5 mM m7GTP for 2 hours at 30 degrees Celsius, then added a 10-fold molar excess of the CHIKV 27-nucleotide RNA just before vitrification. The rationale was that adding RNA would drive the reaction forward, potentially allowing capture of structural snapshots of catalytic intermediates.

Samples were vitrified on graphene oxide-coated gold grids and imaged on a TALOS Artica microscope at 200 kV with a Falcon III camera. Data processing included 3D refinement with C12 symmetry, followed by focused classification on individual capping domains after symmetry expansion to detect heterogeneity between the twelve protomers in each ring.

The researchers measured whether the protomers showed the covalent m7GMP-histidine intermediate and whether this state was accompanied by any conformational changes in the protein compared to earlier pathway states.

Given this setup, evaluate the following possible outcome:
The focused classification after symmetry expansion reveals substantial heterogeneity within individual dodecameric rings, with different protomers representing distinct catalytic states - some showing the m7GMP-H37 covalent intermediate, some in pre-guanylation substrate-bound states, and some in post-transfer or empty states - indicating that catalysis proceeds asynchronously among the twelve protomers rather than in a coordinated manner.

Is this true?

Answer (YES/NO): NO